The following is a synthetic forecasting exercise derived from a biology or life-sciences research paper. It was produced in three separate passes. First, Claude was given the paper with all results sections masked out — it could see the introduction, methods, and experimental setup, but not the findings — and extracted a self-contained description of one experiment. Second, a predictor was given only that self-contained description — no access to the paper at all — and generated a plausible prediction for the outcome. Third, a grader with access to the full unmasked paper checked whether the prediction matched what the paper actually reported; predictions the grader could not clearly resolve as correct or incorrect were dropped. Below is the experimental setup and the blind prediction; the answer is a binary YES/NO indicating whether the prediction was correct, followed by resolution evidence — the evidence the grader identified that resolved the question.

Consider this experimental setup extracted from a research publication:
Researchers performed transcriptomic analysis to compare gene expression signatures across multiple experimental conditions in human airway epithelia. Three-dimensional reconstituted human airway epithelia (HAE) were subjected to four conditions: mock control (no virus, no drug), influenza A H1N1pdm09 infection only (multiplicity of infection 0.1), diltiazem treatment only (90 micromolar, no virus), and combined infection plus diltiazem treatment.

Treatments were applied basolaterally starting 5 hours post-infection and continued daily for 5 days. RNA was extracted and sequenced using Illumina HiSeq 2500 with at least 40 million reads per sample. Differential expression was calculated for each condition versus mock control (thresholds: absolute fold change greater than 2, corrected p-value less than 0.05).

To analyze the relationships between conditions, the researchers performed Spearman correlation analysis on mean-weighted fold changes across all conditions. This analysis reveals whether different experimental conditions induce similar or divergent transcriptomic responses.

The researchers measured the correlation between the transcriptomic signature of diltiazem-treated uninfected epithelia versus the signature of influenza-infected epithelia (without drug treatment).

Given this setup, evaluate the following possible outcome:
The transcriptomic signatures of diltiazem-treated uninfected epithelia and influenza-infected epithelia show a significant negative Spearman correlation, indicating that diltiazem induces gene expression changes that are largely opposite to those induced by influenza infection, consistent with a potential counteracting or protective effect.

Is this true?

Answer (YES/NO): YES